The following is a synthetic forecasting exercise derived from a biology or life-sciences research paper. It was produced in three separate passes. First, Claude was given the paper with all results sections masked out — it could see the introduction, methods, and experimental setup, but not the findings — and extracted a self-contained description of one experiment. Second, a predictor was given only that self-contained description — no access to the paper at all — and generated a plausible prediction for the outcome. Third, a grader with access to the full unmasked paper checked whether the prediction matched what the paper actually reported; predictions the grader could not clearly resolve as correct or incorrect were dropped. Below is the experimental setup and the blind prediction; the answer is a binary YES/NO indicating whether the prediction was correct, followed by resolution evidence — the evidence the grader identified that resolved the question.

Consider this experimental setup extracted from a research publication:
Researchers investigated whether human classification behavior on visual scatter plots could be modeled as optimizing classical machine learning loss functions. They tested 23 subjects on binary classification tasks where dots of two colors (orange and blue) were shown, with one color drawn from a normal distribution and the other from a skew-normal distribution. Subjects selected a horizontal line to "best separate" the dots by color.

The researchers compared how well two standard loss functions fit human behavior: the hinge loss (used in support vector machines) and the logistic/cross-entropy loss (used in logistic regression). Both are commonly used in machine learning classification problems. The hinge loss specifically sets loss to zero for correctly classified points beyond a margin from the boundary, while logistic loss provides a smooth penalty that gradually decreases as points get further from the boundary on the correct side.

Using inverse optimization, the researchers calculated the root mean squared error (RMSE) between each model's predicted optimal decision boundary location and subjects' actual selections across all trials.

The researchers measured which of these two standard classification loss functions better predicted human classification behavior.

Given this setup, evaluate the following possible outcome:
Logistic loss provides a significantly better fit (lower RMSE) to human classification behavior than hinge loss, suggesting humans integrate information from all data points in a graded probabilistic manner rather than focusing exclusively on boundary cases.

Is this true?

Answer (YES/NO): NO